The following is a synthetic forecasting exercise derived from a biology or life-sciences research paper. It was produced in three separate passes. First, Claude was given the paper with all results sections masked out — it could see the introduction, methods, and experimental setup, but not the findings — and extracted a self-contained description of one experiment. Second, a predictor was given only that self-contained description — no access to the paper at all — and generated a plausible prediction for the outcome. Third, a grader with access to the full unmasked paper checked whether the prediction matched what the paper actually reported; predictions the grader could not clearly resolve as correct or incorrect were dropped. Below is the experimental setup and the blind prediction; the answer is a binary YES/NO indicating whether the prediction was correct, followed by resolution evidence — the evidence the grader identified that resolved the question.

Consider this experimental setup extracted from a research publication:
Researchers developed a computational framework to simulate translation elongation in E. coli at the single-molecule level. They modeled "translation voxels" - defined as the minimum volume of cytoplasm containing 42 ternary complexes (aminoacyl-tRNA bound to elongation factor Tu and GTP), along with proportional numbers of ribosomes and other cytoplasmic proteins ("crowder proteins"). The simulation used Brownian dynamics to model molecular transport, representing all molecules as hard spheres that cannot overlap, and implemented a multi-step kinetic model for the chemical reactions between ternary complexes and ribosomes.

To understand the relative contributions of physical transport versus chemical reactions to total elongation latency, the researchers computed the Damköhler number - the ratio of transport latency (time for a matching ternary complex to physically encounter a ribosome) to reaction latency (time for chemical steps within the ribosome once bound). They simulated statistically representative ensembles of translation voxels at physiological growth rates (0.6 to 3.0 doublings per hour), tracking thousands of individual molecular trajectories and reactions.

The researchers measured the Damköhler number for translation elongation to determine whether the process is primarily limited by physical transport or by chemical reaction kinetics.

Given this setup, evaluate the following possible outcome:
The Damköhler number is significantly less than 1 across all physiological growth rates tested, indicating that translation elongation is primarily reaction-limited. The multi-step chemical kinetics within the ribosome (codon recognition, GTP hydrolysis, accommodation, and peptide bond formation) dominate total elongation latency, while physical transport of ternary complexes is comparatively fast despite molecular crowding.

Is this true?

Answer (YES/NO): NO